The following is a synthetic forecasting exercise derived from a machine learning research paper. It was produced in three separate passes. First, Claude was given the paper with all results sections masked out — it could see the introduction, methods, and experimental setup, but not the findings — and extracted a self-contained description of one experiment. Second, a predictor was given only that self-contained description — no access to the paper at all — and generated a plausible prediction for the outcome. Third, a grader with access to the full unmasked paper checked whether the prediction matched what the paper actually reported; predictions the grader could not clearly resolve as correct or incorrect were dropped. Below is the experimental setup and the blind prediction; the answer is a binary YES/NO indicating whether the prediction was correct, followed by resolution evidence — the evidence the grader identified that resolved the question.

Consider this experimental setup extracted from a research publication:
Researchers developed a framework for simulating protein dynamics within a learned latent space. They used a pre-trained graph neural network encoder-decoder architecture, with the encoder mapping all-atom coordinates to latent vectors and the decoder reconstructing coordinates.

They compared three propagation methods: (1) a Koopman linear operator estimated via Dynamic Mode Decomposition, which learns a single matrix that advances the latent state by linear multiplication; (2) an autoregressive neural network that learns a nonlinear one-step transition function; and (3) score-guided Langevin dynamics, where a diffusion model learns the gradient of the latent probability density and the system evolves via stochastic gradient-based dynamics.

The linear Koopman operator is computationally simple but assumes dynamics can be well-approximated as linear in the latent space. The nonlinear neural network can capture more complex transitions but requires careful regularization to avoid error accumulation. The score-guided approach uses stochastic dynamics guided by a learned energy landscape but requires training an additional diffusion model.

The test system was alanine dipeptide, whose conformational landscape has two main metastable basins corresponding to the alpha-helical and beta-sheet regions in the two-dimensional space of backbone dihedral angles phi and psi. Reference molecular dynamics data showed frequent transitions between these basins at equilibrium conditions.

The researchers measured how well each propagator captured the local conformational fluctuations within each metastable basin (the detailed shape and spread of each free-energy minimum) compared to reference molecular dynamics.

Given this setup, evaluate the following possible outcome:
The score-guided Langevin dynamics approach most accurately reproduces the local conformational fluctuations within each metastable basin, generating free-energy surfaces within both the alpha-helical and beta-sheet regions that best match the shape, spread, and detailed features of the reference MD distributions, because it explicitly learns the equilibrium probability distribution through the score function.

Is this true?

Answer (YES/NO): NO